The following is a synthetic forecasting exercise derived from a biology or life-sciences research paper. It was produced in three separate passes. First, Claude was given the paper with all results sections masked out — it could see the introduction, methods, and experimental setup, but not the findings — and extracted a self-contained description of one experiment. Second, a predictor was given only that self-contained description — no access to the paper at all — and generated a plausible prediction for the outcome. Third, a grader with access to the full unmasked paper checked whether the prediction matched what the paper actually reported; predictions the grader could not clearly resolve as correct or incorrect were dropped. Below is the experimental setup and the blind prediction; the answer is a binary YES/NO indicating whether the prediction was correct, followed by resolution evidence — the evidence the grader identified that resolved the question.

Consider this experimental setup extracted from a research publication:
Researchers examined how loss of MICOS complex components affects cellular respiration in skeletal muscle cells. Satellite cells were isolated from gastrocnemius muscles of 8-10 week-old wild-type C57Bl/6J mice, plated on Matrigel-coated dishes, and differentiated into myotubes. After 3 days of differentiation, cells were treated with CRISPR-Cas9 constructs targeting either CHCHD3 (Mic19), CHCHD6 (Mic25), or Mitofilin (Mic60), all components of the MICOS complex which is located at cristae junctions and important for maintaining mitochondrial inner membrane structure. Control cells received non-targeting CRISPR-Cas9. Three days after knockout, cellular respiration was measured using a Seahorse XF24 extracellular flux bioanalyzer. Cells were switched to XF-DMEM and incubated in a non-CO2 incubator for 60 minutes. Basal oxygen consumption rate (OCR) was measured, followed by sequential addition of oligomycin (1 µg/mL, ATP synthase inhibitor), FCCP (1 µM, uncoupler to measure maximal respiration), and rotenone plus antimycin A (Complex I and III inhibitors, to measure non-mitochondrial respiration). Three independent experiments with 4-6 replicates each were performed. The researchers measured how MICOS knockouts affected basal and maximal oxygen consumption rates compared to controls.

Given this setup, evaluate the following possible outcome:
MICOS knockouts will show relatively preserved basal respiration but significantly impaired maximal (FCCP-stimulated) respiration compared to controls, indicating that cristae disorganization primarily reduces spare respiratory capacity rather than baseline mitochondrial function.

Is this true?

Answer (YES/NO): NO